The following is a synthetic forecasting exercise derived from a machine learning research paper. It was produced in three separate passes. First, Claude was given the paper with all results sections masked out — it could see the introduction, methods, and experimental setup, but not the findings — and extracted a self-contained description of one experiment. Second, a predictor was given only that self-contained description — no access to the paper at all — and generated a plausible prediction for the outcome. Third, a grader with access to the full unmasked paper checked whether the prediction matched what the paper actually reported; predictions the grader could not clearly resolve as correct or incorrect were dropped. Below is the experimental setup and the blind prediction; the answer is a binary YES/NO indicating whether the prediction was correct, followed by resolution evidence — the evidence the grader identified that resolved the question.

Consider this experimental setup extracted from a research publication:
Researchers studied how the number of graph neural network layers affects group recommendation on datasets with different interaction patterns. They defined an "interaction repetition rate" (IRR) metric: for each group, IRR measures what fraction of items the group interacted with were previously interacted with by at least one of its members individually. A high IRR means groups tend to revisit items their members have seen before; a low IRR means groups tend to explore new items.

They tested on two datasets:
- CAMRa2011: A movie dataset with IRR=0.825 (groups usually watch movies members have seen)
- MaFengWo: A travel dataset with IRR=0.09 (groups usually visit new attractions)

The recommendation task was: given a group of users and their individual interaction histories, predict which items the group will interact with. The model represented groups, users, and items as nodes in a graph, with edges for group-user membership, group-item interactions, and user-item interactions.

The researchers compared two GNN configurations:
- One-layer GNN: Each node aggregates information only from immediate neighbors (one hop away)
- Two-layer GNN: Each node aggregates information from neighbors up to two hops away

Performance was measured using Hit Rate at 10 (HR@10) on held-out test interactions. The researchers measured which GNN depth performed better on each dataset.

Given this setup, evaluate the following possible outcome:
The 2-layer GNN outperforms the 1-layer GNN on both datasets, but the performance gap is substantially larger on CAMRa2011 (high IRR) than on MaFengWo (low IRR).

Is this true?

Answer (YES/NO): NO